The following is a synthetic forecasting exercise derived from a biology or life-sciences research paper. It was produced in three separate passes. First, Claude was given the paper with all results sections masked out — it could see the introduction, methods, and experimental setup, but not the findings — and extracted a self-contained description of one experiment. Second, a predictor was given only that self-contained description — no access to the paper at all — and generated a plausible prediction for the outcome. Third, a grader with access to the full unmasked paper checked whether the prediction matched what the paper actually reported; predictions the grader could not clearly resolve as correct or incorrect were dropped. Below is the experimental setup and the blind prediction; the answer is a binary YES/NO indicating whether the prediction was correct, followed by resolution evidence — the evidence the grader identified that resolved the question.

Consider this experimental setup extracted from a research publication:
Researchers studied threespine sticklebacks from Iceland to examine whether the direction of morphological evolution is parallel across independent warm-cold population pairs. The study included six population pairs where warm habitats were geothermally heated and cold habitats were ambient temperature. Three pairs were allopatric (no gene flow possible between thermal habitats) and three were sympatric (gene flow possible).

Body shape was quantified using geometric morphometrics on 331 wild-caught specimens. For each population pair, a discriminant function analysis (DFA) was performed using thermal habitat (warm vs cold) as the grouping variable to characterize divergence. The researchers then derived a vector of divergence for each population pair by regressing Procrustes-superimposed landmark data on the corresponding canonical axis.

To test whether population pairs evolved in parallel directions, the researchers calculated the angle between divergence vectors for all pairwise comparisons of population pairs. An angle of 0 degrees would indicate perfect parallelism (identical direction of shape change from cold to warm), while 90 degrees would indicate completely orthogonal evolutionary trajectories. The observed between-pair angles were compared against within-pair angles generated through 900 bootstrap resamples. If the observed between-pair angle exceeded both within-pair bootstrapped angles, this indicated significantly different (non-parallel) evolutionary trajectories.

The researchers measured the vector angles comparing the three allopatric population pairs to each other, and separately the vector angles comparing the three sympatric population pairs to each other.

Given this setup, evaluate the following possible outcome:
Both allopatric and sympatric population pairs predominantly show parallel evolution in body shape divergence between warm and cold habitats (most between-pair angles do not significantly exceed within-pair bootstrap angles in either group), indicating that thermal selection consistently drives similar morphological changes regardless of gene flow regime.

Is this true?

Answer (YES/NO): NO